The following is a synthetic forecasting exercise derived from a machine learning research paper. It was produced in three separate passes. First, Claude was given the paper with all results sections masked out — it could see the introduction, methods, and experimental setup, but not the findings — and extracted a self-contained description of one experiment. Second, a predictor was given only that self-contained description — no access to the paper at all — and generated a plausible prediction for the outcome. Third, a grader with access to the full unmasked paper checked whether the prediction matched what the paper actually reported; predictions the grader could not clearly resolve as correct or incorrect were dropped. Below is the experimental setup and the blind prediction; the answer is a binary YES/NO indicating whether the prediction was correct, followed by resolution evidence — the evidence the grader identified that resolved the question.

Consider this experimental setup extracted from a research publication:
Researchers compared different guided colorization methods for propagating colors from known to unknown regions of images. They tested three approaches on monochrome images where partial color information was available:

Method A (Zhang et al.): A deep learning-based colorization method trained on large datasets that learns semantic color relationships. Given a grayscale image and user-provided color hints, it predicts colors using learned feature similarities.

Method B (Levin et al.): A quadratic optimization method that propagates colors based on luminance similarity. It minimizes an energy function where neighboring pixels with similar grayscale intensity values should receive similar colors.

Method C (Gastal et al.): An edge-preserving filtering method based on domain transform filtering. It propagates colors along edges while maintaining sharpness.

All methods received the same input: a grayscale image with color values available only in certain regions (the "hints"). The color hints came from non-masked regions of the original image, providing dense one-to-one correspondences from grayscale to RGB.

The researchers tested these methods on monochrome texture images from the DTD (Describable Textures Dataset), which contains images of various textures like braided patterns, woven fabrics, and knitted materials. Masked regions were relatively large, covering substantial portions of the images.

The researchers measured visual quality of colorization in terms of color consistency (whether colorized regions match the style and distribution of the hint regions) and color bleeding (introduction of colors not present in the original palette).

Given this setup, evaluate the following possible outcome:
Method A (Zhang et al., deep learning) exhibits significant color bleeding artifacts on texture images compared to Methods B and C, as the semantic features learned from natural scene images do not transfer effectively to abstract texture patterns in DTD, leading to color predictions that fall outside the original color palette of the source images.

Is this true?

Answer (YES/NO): YES